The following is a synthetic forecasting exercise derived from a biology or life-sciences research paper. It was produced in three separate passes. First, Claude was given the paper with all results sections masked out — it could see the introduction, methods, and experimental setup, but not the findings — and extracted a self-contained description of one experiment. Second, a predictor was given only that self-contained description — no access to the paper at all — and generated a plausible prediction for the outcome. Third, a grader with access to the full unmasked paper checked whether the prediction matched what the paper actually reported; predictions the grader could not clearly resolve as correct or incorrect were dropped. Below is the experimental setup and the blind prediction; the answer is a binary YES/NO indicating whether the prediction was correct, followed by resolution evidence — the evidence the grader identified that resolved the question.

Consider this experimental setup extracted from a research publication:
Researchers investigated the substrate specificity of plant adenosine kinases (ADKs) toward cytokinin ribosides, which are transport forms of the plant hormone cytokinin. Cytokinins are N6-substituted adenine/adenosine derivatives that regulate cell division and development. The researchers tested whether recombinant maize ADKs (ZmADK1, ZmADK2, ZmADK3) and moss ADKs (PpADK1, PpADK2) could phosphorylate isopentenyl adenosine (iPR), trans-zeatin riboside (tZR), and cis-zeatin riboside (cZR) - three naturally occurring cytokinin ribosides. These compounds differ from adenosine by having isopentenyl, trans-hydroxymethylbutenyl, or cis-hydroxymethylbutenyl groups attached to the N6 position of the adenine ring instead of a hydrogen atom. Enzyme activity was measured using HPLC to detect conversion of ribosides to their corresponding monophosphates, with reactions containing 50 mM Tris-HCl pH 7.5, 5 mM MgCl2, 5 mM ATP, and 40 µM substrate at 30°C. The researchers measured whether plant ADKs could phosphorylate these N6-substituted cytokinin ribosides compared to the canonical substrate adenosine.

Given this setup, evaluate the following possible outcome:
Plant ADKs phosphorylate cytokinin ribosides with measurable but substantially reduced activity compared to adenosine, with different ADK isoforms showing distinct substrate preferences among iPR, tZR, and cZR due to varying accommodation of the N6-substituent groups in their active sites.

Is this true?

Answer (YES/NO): NO